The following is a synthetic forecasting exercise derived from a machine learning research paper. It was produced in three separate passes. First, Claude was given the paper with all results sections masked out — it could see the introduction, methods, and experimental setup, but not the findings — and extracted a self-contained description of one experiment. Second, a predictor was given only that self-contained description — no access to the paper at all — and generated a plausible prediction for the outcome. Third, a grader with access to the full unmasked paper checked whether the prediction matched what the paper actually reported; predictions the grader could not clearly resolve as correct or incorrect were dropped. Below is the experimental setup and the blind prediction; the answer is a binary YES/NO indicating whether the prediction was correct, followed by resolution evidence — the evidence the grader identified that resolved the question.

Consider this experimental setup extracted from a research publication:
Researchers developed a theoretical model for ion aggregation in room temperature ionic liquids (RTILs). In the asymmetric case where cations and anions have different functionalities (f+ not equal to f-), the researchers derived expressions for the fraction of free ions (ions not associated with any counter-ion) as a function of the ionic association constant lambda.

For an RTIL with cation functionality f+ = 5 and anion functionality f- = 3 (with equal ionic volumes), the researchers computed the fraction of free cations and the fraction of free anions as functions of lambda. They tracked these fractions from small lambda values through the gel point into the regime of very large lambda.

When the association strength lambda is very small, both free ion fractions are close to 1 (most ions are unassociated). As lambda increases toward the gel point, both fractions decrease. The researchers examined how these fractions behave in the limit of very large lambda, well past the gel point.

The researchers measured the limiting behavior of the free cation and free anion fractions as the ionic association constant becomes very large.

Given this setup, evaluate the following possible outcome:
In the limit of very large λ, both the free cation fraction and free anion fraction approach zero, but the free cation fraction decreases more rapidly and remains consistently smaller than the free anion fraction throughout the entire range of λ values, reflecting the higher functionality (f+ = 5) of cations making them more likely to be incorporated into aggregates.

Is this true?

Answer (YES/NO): NO